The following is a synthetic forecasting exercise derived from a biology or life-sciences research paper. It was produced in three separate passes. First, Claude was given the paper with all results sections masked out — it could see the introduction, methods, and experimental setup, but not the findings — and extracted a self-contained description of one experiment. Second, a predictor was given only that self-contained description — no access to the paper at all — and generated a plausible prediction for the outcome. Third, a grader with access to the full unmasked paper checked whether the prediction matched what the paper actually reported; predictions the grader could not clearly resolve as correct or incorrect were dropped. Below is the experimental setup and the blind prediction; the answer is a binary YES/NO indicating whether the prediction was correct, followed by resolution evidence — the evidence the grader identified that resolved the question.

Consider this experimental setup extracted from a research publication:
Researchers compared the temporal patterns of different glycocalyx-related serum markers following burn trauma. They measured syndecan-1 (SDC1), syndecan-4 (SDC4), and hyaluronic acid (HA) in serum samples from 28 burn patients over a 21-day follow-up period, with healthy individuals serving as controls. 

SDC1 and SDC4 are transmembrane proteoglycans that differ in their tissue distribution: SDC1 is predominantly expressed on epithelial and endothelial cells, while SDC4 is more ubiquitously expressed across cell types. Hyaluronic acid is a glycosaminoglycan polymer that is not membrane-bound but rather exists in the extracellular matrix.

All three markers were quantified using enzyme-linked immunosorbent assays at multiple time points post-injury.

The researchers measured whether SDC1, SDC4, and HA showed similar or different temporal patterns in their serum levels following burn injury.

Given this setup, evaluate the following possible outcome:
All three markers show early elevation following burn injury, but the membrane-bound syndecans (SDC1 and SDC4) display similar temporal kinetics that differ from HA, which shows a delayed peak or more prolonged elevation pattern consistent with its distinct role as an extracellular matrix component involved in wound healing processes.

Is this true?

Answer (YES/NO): NO